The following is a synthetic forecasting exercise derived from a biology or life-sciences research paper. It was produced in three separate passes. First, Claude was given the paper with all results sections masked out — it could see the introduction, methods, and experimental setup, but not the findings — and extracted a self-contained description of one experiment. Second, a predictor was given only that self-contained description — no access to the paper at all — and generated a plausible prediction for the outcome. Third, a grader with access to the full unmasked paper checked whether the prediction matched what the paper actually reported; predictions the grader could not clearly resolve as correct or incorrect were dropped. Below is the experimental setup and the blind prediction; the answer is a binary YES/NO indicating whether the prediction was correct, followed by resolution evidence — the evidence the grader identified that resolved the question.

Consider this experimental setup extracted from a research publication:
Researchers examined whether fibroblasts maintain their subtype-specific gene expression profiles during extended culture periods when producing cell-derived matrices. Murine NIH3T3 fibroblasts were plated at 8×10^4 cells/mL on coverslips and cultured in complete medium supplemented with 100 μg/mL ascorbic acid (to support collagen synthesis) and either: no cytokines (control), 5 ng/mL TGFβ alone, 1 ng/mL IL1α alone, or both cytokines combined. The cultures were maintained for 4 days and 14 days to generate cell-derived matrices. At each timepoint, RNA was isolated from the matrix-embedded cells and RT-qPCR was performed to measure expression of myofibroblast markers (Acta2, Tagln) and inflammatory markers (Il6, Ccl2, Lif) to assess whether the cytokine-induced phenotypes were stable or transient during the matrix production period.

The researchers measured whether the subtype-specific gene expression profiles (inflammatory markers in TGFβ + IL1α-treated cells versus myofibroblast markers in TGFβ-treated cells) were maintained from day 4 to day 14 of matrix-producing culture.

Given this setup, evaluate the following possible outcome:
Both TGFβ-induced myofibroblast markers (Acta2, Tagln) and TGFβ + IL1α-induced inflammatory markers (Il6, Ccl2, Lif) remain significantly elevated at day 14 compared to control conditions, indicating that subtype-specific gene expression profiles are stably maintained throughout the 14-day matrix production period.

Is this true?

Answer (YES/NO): NO